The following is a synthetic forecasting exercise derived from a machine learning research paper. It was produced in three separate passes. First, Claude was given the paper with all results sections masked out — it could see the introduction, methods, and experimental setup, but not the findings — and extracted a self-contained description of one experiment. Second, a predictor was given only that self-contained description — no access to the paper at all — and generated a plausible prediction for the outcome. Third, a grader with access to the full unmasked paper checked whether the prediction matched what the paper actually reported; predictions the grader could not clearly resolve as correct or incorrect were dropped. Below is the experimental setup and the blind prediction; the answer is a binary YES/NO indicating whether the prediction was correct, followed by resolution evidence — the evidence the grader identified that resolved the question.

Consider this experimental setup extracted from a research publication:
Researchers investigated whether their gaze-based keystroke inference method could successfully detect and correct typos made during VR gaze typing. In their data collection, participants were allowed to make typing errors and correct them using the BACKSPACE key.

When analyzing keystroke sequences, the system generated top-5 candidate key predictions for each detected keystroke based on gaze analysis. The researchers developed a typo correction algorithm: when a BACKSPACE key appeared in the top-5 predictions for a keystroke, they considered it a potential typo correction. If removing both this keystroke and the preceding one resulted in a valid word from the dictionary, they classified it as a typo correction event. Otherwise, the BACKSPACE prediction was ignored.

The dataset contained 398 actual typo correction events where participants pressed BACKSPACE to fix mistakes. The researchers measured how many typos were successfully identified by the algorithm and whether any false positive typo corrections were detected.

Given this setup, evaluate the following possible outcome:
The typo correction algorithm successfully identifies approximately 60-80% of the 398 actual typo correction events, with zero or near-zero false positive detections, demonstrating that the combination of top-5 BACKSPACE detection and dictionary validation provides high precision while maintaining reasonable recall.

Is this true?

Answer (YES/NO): YES